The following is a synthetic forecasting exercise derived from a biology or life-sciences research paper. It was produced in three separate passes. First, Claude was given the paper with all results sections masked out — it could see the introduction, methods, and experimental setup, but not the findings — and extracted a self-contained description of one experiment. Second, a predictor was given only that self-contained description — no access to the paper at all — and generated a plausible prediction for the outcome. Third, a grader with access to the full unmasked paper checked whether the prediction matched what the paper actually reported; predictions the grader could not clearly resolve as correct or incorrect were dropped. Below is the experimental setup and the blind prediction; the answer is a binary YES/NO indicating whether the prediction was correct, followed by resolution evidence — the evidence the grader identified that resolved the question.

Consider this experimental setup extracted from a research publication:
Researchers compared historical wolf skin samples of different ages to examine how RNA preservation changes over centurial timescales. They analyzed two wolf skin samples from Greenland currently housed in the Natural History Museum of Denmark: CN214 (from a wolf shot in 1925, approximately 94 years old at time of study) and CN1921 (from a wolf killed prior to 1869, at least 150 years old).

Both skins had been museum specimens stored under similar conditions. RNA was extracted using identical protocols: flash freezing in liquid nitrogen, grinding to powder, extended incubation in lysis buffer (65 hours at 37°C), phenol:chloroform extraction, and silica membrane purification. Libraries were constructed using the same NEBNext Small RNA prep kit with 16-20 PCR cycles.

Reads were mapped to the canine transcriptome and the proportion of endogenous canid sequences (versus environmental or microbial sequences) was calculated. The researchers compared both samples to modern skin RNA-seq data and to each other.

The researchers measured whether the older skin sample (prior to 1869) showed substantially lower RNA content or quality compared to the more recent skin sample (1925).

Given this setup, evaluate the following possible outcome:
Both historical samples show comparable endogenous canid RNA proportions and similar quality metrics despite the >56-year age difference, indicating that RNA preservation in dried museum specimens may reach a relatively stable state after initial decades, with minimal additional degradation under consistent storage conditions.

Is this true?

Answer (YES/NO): NO